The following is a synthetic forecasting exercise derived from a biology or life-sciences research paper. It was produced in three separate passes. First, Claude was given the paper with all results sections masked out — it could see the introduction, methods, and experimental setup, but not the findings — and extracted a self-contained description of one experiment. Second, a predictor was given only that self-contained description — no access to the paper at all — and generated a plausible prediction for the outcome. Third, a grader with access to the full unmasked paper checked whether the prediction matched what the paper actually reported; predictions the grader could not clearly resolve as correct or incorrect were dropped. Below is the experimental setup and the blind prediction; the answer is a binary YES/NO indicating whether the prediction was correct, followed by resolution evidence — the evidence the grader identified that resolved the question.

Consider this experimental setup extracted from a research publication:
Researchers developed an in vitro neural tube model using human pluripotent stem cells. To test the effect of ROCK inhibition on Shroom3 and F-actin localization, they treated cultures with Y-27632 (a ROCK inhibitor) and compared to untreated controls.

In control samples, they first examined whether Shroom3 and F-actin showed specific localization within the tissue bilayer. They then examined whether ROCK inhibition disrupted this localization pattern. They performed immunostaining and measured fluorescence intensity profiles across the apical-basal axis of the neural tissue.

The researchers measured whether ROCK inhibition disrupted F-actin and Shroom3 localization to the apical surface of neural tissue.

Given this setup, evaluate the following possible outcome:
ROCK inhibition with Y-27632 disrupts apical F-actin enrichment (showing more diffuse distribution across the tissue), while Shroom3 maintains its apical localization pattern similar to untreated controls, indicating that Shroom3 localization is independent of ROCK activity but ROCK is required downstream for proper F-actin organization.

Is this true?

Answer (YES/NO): NO